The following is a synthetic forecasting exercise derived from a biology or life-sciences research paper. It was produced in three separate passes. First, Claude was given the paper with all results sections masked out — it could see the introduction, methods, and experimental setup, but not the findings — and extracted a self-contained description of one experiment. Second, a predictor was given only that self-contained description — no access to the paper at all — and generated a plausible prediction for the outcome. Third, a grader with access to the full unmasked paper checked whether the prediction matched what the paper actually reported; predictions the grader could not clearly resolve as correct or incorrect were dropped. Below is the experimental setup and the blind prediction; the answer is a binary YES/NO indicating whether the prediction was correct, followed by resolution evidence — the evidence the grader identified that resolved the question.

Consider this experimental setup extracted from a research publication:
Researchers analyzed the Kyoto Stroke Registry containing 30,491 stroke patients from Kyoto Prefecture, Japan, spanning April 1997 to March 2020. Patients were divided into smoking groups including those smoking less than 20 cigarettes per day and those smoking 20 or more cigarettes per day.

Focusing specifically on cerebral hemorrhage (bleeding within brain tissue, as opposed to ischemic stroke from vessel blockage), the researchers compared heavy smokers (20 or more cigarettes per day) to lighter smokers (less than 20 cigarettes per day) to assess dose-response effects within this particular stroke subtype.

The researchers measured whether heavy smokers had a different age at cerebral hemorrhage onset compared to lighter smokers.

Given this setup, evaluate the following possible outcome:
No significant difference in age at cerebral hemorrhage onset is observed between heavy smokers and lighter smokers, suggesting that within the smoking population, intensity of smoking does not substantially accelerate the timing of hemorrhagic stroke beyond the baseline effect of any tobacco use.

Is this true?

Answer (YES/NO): NO